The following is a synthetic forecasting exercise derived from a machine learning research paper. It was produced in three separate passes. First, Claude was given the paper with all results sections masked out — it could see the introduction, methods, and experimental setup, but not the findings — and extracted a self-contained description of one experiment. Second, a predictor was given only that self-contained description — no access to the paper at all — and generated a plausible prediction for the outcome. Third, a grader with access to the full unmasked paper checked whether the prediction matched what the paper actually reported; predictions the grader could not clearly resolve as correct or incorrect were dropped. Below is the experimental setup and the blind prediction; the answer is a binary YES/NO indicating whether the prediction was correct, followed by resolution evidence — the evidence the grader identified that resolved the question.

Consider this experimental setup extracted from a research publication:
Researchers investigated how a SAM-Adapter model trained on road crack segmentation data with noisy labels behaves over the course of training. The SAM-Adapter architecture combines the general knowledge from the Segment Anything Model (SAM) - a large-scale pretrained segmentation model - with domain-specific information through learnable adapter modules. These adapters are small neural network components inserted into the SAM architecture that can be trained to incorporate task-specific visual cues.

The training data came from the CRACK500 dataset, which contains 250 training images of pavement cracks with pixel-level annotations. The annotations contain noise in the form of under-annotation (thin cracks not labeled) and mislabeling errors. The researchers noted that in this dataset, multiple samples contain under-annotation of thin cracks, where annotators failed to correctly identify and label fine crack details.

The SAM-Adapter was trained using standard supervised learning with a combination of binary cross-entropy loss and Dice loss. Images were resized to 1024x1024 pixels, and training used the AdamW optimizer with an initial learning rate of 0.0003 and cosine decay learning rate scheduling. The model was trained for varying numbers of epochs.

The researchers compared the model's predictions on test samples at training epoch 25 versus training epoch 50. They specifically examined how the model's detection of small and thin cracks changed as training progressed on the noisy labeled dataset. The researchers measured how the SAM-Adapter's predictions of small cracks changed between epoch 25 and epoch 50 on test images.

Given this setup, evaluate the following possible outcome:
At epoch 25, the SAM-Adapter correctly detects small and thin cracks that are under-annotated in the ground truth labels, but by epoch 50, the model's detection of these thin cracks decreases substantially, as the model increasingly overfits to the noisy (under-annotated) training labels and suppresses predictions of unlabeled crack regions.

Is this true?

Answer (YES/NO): YES